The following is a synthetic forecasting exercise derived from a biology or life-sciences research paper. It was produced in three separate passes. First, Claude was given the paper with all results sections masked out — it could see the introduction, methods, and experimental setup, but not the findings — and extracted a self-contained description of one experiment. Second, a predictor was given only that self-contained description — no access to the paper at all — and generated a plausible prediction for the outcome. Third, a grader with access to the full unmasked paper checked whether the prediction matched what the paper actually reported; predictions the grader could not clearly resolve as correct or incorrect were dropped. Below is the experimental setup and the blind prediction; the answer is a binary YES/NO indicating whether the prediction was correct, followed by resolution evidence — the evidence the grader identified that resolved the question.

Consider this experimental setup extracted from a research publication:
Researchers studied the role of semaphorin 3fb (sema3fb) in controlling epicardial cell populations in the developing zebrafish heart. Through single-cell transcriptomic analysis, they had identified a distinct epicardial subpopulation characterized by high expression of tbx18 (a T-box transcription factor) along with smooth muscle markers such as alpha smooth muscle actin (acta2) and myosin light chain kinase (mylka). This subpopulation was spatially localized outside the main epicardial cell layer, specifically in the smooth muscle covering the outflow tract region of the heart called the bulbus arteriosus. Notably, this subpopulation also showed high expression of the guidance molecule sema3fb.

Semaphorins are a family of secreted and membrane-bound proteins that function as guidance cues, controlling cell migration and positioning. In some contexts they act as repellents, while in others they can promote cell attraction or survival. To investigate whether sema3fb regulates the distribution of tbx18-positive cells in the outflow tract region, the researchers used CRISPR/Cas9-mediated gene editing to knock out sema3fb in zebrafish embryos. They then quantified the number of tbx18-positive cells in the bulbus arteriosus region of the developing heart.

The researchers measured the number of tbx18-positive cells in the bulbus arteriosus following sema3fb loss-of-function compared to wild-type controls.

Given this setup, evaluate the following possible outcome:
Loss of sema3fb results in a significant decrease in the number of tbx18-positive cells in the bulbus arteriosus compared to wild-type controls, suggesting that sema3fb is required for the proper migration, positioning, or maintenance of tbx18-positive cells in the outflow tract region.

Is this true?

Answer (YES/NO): NO